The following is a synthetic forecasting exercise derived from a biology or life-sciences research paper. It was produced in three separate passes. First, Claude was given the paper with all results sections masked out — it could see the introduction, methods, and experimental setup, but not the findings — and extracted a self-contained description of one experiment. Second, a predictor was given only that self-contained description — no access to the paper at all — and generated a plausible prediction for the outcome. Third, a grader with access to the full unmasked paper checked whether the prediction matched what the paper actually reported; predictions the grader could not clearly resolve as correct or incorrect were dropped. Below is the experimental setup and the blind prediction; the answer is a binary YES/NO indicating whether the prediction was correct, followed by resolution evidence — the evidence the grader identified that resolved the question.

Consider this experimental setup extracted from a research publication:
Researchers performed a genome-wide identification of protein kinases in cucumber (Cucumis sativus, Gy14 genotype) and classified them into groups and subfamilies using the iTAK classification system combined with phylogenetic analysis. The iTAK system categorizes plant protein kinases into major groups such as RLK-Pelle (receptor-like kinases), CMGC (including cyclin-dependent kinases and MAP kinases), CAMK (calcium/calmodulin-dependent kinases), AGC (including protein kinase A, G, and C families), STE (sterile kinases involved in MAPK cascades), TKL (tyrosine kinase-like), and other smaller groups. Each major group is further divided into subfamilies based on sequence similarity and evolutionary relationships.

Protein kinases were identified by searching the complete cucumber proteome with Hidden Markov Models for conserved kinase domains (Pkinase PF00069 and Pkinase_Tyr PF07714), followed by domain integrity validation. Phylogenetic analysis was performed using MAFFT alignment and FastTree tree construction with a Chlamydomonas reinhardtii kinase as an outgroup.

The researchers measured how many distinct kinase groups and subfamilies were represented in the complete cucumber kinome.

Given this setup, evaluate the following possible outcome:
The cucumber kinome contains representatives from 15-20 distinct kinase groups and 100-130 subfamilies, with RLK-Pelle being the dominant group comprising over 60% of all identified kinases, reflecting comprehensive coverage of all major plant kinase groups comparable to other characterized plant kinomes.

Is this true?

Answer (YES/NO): NO